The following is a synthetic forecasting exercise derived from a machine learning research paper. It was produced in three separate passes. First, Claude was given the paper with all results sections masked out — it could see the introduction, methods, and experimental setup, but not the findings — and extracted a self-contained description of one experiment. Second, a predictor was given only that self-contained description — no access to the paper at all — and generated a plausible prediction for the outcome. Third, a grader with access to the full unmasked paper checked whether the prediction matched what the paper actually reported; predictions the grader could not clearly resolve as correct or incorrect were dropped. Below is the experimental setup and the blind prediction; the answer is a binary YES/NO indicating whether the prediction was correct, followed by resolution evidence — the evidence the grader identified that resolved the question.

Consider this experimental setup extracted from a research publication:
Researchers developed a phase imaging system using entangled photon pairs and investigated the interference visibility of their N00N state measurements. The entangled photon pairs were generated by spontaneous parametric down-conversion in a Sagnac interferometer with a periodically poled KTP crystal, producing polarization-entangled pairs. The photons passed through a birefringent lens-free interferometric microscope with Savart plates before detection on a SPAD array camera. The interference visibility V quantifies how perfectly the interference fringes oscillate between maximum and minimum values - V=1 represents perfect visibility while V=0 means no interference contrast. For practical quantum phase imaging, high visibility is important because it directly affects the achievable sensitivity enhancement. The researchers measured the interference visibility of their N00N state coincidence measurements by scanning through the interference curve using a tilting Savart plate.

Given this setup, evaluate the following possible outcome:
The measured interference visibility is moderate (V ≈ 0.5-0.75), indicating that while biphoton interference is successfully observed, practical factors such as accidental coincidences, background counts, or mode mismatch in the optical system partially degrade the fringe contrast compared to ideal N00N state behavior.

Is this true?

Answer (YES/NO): NO